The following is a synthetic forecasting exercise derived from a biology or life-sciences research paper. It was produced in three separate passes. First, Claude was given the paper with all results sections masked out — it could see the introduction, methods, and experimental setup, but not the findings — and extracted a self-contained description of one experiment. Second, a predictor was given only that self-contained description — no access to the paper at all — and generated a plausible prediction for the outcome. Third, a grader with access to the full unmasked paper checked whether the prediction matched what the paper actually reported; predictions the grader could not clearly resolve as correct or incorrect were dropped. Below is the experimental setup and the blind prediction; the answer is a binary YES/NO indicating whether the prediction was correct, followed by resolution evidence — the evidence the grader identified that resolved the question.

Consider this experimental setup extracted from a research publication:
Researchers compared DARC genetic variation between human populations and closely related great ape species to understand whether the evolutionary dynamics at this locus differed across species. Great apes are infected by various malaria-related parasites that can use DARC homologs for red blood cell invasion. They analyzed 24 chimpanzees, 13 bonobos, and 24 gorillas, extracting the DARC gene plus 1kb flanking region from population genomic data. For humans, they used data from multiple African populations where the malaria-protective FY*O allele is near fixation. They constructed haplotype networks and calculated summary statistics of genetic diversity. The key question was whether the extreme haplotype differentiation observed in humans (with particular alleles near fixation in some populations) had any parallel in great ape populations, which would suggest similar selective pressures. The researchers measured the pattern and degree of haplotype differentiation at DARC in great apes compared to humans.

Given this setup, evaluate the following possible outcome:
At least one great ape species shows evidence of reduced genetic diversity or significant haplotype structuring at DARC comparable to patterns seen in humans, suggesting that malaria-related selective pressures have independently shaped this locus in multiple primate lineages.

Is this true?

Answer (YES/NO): NO